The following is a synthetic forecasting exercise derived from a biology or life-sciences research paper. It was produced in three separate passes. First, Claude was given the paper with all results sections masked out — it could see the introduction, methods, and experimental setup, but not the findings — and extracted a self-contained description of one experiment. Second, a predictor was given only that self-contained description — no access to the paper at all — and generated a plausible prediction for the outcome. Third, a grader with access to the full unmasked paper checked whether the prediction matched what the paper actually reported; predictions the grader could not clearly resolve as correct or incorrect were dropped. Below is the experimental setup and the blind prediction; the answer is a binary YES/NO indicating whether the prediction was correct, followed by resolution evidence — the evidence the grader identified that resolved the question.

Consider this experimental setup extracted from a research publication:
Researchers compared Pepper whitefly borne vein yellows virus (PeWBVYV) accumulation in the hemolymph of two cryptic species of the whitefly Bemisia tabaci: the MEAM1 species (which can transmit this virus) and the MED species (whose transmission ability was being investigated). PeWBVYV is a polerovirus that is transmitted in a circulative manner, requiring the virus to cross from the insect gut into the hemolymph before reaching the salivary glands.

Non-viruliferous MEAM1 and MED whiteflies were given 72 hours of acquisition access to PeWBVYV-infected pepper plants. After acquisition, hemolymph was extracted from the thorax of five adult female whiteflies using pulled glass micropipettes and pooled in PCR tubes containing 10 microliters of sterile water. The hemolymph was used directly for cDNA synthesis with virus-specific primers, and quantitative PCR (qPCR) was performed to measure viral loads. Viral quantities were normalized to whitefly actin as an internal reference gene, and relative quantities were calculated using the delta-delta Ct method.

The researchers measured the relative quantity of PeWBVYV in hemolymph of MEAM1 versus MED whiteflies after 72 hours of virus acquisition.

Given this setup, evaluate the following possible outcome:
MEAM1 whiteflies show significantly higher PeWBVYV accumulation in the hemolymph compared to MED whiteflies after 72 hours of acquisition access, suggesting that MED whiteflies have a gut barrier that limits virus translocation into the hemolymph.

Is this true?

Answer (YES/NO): YES